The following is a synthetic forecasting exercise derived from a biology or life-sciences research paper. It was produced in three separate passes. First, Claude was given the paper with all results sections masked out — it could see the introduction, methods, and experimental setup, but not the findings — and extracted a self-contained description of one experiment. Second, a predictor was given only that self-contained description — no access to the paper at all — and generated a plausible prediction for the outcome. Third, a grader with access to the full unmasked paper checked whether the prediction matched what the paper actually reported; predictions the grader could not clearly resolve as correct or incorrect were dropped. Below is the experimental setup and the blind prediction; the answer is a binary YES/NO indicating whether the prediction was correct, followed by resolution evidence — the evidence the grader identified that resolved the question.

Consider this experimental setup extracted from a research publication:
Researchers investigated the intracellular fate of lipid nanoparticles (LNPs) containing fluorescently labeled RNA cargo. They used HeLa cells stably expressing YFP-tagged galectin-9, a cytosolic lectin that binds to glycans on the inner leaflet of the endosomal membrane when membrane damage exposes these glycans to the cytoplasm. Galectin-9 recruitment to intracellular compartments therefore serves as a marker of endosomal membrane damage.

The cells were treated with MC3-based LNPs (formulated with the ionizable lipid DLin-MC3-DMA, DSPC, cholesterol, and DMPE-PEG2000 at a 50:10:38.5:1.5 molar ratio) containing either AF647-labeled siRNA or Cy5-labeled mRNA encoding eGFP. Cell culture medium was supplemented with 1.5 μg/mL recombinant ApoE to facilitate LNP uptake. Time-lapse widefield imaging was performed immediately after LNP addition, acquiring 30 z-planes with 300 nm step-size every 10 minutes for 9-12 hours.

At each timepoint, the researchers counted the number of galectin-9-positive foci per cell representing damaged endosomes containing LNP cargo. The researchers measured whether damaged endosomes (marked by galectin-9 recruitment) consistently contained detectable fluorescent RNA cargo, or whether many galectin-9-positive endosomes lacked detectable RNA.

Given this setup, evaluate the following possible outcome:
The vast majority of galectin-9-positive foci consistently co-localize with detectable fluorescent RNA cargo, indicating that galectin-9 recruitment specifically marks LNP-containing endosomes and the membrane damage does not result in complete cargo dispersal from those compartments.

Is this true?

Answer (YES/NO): NO